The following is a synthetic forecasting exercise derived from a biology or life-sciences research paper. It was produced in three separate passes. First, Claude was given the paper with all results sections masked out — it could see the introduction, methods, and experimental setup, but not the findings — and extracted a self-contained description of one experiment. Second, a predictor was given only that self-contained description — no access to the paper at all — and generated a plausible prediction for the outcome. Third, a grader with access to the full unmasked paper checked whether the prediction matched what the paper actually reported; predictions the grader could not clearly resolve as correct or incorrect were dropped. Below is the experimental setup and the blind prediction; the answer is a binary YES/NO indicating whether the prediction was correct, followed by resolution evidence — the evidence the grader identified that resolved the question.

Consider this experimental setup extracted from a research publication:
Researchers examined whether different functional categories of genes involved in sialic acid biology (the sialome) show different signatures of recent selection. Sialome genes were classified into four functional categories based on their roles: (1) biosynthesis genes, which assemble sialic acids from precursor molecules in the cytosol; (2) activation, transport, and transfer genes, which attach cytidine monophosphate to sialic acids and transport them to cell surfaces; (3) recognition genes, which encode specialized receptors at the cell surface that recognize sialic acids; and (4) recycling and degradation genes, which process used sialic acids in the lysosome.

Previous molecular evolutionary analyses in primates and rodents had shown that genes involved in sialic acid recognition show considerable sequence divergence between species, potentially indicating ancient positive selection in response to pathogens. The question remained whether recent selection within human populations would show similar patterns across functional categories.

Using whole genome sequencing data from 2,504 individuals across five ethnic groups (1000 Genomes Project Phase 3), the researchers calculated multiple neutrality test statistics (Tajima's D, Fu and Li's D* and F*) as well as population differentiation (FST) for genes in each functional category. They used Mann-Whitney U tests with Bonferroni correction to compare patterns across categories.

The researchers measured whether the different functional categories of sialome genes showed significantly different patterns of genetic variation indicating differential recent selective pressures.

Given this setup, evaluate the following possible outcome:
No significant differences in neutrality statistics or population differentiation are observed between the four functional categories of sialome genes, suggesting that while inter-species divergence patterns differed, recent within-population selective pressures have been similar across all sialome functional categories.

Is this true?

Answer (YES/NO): NO